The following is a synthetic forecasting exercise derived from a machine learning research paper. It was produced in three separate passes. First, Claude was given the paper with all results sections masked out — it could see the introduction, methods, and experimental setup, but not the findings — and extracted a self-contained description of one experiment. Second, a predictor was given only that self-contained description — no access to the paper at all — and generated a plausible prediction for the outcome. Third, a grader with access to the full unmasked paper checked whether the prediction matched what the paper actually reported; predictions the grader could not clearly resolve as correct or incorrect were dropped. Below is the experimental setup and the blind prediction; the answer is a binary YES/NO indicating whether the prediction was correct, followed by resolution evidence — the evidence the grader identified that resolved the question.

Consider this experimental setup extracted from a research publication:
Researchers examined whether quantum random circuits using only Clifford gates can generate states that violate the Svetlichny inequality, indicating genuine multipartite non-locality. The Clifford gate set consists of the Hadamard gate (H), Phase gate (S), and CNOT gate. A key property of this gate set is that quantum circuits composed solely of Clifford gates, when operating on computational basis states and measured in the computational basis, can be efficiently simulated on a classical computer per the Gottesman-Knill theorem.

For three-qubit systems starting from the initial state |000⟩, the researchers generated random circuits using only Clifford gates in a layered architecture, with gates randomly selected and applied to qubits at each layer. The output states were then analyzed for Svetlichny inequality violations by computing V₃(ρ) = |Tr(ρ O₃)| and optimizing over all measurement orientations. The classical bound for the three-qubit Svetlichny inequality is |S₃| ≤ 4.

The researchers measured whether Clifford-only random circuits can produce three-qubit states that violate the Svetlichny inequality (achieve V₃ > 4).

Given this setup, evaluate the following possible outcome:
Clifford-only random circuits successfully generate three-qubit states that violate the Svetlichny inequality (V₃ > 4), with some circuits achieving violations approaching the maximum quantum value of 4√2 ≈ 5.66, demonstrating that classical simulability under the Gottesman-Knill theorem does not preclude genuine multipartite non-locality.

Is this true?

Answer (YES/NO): YES